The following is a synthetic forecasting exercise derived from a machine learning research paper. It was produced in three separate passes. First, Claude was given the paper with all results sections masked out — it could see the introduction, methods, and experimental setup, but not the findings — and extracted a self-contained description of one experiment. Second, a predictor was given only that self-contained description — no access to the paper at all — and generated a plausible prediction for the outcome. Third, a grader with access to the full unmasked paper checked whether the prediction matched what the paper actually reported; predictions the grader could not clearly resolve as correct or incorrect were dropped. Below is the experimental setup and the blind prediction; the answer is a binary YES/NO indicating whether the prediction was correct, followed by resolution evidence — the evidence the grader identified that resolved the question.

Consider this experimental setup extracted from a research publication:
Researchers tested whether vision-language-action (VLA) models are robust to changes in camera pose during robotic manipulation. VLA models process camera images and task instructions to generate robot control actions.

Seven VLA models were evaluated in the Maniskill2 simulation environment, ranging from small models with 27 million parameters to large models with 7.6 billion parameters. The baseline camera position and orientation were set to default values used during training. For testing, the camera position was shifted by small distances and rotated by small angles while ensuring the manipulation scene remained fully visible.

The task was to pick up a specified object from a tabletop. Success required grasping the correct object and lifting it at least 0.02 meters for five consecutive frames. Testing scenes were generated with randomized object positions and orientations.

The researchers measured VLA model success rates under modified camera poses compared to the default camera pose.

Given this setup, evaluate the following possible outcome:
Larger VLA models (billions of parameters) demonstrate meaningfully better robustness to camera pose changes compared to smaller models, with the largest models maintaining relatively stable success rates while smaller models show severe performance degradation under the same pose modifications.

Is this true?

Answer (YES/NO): NO